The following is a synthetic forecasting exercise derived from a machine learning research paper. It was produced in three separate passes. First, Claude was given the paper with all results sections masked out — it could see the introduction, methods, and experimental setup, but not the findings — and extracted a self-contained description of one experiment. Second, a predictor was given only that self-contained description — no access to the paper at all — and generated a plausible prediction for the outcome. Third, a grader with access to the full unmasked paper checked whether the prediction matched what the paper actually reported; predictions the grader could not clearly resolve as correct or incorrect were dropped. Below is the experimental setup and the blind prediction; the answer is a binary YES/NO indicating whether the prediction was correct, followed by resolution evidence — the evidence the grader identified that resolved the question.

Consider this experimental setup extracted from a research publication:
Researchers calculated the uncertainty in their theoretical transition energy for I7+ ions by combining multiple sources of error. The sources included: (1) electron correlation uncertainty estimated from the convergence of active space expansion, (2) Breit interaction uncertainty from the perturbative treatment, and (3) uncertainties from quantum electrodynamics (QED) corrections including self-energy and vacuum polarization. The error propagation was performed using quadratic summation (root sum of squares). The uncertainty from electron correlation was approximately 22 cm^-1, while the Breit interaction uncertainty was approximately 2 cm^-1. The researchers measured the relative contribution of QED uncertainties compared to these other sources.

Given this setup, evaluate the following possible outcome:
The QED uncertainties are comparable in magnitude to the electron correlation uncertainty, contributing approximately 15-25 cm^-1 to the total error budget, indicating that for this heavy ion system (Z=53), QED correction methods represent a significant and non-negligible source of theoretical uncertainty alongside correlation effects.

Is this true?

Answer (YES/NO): NO